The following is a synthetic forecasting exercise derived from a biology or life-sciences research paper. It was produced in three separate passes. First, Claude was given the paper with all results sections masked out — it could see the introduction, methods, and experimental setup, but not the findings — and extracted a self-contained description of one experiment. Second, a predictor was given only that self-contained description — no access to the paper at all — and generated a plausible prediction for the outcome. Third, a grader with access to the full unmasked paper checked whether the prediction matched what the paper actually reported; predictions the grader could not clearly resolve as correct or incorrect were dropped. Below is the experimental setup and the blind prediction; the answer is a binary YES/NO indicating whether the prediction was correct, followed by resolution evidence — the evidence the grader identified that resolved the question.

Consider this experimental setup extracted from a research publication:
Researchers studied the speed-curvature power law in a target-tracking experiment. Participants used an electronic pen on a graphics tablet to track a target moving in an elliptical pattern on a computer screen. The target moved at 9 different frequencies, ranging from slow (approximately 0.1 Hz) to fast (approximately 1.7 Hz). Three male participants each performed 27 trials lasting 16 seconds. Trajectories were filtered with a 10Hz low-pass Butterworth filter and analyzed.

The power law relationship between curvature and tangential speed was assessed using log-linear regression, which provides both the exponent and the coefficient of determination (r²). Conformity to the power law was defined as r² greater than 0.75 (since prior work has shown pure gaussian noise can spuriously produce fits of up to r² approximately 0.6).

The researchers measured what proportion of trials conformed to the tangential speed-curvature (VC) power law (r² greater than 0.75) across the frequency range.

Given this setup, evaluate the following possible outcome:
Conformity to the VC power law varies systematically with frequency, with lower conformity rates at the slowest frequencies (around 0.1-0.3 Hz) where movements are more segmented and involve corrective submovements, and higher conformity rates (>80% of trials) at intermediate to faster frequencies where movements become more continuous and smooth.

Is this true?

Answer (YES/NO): NO